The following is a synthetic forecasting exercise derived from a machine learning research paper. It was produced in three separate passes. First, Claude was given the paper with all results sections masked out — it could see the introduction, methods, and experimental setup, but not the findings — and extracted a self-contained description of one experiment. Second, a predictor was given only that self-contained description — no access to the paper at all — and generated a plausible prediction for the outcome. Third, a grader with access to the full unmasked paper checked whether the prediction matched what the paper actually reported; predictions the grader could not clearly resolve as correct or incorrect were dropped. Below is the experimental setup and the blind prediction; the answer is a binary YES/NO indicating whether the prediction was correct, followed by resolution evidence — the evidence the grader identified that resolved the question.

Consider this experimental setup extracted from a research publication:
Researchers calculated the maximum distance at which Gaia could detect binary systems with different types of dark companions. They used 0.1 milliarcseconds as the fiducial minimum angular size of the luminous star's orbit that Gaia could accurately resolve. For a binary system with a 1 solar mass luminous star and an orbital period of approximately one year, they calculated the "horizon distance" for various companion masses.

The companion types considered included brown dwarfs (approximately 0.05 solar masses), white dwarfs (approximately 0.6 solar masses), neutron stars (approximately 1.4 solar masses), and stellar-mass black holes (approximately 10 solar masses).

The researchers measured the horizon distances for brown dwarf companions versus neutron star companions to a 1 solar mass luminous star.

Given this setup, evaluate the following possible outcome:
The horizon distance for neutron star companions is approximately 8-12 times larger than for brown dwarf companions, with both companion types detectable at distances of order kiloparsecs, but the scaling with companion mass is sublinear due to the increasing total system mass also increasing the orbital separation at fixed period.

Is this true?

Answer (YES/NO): NO